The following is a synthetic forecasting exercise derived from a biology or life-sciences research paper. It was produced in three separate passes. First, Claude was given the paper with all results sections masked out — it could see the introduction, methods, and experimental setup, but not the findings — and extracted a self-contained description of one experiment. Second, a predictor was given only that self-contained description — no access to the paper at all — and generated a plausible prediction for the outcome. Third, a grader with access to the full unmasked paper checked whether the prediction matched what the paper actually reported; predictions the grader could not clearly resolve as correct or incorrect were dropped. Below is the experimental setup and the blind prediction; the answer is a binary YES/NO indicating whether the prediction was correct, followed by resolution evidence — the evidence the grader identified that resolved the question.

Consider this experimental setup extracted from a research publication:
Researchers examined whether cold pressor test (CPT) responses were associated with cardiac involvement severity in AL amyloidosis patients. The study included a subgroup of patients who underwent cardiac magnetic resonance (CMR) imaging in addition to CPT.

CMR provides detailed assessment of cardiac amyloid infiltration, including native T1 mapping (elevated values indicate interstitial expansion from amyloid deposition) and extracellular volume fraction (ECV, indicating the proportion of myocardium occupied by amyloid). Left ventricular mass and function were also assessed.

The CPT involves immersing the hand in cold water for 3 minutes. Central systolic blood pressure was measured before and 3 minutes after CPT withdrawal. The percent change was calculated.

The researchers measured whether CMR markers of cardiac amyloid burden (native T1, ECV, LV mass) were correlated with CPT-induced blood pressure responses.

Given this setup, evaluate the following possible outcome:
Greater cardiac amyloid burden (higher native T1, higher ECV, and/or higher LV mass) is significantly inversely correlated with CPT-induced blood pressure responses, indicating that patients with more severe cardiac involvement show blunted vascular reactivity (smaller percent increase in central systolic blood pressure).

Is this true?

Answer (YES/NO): NO